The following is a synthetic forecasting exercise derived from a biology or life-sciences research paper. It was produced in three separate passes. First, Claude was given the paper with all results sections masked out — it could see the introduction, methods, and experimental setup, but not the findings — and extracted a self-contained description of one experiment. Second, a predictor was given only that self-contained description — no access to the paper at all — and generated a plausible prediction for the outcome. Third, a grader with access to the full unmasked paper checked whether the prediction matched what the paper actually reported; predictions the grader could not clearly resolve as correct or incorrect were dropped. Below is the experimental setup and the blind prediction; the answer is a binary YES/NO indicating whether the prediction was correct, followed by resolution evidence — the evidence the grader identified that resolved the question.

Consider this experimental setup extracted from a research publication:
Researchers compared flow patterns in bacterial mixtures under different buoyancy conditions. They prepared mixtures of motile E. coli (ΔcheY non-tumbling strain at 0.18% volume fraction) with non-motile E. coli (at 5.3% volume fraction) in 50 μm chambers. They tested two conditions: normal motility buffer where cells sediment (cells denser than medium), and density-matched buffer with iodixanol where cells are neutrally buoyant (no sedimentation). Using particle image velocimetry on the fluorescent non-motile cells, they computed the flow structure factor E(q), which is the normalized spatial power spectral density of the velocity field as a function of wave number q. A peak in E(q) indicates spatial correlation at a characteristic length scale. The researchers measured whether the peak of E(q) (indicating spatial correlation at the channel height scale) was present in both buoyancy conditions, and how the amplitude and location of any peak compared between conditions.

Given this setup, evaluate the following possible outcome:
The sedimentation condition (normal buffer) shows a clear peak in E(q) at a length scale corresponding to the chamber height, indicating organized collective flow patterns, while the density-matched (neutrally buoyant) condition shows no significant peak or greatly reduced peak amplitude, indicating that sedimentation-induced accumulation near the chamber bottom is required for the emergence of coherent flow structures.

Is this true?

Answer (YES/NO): NO